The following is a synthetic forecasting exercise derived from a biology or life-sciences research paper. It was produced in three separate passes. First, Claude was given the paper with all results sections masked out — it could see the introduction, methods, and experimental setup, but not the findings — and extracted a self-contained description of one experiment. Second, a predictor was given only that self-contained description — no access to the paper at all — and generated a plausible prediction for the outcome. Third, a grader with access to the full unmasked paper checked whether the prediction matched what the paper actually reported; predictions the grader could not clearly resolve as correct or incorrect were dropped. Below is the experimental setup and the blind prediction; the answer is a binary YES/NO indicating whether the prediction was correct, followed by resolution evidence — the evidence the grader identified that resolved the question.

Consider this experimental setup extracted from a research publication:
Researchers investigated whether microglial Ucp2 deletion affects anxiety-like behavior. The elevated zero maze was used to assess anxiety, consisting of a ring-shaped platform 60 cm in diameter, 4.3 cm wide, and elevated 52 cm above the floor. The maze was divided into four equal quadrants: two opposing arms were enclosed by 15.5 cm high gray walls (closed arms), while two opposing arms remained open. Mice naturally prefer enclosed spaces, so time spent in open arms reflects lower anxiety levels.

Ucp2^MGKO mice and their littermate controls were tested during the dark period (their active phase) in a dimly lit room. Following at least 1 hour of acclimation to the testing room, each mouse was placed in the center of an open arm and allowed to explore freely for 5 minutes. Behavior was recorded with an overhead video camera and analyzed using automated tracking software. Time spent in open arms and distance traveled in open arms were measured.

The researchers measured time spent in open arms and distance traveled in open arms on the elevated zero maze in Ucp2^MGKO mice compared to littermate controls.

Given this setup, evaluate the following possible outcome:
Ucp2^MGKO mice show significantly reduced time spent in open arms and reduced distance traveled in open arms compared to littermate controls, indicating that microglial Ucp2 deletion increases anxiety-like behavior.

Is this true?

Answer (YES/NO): NO